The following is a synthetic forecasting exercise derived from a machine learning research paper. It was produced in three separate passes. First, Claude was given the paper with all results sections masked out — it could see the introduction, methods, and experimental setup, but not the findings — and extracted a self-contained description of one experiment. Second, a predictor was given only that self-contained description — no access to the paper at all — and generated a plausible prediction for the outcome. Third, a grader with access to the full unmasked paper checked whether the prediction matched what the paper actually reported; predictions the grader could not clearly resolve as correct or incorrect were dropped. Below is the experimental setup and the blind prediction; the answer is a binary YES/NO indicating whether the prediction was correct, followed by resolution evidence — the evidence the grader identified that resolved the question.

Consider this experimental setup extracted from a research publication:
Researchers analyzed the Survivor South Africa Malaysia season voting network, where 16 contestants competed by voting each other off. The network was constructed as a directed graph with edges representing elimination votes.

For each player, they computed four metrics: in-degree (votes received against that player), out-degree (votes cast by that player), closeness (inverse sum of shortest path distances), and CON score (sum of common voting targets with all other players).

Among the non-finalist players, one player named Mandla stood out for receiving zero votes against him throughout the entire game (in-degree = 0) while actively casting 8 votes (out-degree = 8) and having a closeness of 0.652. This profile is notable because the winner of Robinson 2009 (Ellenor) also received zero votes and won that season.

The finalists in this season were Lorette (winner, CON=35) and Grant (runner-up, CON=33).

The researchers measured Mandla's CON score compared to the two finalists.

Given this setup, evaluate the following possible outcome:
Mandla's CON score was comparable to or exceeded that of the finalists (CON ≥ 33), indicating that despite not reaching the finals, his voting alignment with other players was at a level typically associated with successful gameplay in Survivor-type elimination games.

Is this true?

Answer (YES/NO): NO